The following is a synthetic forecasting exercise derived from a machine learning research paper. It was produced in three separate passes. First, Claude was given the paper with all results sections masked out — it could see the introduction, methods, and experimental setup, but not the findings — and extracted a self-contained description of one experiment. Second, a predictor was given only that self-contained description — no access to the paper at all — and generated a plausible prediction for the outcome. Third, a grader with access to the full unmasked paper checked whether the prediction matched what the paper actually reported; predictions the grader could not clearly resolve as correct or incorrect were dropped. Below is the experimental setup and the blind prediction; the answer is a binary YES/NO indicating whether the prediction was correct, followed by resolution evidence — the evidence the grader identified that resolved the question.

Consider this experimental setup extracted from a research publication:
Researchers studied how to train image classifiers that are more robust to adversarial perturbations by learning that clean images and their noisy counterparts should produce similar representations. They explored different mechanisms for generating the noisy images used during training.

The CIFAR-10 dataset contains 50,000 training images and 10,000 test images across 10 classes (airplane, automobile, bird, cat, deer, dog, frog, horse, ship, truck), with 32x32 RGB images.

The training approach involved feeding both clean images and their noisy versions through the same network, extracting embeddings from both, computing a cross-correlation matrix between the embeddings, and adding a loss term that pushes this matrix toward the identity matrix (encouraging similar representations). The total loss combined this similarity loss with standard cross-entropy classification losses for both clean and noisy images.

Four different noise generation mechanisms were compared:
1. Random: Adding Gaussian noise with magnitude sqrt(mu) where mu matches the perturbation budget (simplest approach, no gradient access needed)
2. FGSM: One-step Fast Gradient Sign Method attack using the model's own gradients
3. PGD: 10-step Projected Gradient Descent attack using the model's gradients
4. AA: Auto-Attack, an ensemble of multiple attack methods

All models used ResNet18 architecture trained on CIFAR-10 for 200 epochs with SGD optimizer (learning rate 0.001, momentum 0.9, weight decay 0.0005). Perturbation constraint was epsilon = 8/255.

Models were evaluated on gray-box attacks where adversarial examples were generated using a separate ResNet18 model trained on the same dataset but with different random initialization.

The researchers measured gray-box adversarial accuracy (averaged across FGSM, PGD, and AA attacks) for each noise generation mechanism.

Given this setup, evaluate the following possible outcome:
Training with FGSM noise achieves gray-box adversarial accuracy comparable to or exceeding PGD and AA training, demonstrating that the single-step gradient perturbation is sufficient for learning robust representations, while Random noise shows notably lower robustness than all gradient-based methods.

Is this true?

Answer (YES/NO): NO